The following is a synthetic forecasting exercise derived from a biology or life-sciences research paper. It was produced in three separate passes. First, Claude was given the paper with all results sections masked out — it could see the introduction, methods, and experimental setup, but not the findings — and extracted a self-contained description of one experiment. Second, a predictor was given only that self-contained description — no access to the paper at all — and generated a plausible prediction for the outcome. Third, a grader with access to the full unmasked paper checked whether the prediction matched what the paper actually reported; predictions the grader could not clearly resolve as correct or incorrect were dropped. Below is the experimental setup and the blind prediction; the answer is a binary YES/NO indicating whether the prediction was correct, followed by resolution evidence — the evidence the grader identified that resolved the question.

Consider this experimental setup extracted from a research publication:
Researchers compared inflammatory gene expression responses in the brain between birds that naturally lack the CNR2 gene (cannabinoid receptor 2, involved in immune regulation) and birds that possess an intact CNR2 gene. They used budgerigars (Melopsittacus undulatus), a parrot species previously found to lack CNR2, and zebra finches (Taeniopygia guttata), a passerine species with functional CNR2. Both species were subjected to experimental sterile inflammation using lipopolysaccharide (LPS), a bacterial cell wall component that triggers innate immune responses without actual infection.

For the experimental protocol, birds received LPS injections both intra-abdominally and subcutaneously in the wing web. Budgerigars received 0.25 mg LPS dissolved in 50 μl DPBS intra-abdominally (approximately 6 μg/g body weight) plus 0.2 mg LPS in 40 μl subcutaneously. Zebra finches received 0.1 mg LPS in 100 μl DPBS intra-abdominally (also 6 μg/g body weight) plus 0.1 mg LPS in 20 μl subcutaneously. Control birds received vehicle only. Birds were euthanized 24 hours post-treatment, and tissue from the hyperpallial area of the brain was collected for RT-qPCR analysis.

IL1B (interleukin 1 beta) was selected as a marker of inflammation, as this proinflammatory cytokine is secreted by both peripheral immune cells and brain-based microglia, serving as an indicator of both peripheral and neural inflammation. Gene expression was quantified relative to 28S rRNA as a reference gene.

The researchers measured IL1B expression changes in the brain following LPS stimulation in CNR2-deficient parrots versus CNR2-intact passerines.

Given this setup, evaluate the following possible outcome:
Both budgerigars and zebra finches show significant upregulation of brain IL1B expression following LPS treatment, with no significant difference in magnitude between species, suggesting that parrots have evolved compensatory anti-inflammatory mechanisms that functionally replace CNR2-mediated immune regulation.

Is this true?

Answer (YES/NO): NO